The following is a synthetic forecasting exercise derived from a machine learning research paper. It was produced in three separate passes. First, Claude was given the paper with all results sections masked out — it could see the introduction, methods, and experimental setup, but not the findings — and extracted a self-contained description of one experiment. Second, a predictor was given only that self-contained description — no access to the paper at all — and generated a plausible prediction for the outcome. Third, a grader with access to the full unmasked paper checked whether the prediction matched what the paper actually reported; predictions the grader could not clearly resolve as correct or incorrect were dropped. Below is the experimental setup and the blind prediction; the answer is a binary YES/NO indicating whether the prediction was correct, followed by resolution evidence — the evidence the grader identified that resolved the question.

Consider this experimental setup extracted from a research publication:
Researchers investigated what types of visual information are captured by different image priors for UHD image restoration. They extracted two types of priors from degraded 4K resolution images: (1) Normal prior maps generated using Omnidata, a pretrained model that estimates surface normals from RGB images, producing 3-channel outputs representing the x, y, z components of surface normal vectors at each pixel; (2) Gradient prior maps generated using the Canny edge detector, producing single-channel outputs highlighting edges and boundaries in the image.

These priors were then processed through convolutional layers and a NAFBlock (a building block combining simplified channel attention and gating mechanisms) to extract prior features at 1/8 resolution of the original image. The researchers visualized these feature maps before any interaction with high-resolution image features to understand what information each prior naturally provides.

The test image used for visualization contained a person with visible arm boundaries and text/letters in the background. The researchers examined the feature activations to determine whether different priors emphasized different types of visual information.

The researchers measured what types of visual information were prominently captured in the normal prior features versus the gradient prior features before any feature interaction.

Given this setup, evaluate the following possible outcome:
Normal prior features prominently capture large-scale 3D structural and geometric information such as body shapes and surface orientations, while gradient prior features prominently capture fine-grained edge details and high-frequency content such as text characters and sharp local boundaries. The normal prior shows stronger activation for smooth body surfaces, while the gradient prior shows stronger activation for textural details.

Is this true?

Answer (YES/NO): NO